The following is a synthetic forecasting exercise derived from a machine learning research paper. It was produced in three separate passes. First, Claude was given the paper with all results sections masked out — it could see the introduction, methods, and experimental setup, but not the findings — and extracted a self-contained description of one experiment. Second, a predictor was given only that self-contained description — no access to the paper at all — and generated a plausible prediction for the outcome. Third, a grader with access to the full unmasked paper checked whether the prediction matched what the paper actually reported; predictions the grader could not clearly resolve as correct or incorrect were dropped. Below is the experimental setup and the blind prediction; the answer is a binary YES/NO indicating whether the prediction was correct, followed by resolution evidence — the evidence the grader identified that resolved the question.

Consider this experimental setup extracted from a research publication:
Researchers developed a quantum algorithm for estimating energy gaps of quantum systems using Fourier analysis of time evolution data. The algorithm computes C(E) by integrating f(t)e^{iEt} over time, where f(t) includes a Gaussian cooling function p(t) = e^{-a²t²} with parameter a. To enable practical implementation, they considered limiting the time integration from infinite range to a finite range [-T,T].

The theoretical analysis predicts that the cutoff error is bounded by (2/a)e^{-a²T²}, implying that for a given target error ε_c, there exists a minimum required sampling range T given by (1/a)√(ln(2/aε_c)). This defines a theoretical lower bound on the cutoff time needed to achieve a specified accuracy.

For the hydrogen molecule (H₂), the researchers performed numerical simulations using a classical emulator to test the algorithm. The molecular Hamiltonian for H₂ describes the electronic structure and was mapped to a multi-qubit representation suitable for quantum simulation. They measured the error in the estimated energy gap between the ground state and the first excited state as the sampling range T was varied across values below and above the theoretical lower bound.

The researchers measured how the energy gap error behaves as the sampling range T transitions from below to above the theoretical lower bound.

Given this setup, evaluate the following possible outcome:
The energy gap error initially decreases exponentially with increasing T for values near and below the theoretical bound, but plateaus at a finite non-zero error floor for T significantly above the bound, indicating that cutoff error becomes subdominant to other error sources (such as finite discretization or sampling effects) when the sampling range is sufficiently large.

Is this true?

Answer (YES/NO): NO